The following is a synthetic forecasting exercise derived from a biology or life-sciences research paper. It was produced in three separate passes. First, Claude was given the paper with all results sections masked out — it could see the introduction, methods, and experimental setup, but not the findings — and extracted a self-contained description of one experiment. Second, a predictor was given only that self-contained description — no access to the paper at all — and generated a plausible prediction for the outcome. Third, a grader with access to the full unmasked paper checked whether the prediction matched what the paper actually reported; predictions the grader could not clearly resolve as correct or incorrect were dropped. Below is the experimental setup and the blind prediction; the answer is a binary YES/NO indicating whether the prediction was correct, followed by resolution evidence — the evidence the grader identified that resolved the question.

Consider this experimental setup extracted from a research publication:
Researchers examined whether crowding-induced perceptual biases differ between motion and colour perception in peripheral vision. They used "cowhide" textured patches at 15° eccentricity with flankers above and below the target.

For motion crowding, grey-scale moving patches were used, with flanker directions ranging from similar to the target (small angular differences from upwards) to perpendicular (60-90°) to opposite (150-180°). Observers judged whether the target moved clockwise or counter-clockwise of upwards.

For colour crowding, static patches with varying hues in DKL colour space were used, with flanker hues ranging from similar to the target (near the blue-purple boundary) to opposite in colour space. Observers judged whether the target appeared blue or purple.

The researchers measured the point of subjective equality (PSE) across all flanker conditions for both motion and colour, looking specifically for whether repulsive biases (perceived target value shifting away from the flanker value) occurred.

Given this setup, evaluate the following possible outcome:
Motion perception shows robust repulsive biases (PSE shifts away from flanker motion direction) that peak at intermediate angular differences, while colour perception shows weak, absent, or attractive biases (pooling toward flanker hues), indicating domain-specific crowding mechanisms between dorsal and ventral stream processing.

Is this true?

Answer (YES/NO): YES